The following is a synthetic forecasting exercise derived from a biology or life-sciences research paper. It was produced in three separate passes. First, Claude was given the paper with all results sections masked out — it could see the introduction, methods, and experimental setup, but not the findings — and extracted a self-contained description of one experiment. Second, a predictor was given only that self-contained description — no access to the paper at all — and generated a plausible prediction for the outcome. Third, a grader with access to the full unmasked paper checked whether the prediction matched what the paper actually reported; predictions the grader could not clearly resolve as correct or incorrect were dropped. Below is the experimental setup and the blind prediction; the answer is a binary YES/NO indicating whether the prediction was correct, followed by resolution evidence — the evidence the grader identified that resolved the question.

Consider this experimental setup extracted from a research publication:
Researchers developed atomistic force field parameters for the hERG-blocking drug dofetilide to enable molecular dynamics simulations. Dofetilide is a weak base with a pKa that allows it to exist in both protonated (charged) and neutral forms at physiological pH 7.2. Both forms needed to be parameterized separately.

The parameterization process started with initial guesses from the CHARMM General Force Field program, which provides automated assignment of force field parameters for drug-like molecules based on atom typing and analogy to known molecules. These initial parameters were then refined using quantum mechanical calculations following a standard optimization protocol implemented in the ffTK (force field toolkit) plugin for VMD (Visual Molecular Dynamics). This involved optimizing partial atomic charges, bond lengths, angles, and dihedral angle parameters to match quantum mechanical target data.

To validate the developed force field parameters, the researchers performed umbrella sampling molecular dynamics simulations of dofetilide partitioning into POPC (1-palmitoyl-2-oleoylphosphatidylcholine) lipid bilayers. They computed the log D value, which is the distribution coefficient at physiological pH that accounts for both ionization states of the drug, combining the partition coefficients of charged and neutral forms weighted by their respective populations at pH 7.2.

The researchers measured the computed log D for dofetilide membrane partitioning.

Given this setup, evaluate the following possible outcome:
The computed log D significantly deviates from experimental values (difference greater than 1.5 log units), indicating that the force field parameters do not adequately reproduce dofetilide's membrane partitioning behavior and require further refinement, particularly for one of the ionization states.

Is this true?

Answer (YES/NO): NO